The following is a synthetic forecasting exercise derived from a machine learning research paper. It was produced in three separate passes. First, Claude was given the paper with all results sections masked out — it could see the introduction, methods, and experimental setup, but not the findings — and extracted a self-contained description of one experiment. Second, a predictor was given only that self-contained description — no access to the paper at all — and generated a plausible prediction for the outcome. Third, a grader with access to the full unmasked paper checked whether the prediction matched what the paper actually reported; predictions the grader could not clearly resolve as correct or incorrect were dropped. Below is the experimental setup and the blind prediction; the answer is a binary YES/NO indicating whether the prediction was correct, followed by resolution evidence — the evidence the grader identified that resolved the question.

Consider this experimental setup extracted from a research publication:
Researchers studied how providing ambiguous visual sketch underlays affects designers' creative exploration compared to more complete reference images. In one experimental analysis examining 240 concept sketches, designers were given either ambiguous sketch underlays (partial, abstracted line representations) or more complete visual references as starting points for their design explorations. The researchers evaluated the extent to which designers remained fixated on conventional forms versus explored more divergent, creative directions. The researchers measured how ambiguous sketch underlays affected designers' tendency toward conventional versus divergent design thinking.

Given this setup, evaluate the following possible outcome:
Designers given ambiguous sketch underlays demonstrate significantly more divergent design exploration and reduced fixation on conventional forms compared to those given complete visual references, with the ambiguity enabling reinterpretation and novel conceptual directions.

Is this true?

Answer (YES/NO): YES